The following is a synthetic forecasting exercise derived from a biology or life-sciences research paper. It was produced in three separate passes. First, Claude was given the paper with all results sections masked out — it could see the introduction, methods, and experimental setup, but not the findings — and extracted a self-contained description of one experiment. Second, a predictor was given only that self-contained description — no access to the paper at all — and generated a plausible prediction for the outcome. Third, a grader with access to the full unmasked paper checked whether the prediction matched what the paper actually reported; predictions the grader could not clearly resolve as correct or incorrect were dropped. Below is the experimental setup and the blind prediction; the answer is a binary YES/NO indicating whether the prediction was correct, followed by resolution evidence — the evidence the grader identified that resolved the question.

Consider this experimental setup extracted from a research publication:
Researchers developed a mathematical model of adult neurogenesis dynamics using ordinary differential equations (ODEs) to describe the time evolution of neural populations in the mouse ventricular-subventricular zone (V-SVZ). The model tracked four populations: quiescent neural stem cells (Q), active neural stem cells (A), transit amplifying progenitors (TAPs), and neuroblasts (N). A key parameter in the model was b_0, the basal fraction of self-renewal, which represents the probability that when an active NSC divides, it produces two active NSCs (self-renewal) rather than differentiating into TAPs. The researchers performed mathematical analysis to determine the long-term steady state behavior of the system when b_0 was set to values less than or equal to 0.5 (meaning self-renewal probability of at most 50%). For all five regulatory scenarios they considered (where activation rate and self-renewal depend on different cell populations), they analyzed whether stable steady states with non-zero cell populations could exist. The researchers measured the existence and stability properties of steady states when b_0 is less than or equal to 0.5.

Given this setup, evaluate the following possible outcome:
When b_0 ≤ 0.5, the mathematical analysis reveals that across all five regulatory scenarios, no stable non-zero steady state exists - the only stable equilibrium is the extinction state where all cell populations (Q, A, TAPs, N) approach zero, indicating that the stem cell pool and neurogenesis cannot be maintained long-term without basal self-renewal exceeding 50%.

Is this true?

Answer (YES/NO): YES